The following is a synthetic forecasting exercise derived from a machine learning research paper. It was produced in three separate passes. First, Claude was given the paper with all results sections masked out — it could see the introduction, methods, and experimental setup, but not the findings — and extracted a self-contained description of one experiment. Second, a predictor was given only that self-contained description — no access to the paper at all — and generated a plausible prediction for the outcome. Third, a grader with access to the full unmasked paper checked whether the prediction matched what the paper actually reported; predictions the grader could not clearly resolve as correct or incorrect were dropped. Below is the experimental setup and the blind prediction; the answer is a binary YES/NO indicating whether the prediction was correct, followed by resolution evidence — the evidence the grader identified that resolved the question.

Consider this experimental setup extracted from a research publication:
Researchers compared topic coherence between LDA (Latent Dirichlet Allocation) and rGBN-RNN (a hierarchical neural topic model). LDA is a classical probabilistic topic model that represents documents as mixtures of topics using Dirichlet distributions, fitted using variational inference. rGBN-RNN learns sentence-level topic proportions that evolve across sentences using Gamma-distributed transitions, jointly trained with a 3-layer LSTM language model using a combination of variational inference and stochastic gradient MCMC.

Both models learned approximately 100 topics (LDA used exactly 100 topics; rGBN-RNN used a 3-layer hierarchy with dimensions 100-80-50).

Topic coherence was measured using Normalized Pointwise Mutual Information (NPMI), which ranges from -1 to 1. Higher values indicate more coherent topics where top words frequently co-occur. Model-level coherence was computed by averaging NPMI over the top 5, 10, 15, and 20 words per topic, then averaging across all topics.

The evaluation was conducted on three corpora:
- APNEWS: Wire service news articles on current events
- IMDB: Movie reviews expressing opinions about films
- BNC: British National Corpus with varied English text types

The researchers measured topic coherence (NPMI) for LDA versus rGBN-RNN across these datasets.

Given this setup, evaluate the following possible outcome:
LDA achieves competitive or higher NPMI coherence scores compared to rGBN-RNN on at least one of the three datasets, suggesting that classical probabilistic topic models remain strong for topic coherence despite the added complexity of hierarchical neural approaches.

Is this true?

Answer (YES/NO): YES